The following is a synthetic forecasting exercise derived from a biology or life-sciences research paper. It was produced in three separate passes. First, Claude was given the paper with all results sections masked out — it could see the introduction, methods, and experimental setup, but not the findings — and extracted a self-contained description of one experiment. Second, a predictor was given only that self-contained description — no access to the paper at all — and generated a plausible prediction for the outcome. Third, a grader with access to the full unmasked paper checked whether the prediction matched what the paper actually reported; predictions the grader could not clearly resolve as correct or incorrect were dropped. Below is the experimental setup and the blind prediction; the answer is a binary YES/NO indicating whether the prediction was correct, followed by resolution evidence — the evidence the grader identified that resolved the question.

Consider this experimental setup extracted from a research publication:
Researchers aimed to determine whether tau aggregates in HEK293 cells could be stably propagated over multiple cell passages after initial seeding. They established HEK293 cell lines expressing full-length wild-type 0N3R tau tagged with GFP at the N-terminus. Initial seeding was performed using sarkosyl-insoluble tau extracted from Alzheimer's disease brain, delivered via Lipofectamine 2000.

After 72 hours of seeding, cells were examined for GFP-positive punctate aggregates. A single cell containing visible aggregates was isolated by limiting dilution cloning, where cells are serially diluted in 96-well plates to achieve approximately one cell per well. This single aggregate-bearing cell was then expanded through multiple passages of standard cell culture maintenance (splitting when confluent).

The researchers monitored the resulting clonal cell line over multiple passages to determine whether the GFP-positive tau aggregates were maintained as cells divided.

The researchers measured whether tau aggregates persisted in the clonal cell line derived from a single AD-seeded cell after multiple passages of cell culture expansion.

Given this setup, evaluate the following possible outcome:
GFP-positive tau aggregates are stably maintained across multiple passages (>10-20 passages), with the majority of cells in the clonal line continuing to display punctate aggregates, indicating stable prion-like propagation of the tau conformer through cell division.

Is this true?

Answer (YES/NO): NO